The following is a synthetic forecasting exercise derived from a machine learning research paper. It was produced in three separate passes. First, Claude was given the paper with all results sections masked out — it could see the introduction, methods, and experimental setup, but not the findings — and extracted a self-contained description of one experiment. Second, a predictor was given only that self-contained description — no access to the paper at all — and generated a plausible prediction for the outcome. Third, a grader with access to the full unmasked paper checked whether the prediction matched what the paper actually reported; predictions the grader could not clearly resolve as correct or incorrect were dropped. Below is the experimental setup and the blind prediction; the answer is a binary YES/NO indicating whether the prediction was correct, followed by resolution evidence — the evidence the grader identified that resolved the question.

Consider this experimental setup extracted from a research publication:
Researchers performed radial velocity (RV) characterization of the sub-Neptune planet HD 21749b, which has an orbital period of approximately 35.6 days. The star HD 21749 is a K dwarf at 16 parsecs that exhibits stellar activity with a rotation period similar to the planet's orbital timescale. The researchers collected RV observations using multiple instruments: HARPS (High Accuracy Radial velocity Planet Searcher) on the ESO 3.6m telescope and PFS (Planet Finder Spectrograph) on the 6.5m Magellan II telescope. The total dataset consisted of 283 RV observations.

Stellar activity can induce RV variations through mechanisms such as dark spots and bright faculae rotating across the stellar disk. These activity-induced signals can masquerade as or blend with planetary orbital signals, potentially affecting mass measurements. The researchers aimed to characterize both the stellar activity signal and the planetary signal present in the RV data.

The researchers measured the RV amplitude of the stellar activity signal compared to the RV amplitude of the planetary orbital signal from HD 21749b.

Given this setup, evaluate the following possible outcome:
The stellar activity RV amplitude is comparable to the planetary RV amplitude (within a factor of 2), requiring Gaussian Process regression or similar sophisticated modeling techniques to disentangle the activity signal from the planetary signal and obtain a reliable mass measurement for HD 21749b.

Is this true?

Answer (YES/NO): YES